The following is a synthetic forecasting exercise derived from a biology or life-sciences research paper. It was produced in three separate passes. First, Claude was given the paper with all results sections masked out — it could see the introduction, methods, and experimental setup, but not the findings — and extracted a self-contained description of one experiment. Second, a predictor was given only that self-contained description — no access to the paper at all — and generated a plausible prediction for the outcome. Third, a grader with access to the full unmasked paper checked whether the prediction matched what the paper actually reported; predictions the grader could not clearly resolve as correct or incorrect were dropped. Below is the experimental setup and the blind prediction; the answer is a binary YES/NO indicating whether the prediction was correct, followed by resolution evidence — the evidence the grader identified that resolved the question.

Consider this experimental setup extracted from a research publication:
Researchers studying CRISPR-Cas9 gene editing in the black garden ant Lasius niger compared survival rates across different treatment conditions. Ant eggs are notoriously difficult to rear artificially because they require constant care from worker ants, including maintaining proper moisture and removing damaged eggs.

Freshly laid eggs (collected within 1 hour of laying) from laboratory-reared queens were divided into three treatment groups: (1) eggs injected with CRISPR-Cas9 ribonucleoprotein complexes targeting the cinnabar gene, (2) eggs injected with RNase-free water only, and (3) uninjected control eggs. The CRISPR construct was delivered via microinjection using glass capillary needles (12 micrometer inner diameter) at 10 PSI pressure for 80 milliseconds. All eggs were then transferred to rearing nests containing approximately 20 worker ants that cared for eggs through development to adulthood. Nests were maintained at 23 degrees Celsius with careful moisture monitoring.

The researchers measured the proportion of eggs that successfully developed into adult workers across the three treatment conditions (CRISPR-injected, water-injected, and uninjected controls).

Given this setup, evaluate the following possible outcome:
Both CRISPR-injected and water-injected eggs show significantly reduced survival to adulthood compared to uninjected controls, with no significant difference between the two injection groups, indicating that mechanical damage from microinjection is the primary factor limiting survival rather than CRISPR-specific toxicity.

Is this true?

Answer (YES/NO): NO